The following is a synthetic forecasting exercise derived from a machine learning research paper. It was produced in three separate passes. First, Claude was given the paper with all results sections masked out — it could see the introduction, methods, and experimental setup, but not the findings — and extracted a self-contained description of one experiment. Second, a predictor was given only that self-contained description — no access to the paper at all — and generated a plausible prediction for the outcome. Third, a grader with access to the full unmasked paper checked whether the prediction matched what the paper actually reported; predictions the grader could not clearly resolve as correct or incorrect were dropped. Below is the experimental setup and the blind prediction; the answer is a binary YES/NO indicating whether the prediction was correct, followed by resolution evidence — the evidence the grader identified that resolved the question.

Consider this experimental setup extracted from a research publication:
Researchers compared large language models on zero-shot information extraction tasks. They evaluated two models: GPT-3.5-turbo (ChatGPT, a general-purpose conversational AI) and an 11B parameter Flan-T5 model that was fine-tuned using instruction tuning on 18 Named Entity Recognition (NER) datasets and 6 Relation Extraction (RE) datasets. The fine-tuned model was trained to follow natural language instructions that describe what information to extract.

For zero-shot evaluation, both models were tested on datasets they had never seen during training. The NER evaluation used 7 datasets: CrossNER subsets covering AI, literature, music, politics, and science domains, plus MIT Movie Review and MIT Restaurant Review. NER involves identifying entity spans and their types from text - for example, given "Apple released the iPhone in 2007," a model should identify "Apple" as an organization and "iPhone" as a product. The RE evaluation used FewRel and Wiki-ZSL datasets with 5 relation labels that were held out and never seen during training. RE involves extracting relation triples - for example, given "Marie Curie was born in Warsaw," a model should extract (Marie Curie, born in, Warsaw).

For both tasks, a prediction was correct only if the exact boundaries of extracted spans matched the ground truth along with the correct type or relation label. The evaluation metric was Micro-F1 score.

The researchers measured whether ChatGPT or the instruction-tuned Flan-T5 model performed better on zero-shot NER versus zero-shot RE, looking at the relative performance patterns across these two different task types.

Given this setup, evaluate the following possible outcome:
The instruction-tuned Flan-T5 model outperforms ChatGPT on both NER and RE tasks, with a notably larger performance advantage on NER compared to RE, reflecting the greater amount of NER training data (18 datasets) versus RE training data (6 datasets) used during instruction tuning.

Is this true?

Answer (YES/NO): NO